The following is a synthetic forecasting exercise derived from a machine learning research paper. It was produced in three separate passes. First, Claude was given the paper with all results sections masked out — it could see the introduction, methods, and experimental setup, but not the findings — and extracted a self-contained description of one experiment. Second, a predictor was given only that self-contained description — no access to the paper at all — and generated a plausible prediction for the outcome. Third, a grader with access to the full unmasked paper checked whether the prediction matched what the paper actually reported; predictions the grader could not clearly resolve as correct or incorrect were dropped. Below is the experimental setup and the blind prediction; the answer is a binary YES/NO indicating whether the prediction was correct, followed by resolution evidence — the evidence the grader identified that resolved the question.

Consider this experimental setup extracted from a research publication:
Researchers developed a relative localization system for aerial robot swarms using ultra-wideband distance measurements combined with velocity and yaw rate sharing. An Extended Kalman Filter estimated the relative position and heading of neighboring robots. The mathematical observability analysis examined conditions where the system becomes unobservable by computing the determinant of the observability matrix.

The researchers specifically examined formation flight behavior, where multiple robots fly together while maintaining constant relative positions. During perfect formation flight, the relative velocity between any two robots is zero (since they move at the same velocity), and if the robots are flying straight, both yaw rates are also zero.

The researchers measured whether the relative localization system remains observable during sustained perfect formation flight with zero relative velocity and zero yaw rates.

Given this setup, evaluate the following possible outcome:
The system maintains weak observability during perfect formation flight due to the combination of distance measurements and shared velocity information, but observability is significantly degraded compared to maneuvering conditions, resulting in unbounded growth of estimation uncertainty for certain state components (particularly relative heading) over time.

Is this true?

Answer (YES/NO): NO